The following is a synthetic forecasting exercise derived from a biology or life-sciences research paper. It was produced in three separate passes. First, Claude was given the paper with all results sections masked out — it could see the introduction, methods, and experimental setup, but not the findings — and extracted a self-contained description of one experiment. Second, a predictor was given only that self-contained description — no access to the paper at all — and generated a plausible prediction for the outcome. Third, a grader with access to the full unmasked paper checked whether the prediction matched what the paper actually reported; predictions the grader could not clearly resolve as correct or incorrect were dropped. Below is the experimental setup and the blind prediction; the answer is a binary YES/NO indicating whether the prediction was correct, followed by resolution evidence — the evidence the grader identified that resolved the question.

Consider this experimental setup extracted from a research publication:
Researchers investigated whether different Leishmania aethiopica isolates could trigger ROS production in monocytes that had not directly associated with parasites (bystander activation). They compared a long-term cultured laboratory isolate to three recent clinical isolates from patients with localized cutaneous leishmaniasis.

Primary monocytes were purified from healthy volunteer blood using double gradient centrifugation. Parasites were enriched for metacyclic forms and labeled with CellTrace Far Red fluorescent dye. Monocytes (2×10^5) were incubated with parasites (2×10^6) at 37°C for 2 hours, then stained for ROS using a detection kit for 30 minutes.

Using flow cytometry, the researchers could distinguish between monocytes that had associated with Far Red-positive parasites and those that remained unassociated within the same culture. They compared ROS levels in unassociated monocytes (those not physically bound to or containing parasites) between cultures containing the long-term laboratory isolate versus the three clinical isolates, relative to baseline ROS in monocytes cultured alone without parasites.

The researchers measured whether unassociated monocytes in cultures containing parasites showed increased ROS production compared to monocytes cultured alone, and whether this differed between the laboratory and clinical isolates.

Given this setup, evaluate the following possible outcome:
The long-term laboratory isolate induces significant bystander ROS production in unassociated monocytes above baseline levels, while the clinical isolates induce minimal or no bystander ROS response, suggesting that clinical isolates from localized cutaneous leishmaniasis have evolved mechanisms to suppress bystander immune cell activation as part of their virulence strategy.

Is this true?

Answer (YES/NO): NO